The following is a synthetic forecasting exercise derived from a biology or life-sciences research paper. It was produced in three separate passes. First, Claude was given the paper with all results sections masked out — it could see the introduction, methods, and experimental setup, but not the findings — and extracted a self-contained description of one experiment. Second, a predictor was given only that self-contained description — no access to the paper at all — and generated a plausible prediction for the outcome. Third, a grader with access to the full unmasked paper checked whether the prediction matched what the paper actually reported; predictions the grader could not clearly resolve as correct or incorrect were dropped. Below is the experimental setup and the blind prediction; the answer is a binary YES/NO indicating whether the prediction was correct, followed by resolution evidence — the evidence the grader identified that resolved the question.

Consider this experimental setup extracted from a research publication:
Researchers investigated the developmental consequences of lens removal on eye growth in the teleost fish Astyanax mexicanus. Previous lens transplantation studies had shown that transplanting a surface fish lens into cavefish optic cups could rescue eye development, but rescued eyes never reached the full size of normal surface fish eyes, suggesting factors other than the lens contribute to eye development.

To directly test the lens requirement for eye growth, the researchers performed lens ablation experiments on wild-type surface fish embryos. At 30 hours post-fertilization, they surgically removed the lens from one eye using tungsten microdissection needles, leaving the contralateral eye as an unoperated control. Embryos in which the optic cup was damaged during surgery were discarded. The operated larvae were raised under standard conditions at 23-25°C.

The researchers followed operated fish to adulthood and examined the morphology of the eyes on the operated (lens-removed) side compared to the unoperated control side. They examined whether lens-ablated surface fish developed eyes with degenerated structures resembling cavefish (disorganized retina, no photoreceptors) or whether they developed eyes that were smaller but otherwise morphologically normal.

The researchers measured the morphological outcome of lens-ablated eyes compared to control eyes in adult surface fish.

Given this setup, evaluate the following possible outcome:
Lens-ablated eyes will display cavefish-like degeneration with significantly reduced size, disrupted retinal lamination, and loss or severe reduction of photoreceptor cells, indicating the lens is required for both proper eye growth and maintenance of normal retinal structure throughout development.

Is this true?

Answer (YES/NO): NO